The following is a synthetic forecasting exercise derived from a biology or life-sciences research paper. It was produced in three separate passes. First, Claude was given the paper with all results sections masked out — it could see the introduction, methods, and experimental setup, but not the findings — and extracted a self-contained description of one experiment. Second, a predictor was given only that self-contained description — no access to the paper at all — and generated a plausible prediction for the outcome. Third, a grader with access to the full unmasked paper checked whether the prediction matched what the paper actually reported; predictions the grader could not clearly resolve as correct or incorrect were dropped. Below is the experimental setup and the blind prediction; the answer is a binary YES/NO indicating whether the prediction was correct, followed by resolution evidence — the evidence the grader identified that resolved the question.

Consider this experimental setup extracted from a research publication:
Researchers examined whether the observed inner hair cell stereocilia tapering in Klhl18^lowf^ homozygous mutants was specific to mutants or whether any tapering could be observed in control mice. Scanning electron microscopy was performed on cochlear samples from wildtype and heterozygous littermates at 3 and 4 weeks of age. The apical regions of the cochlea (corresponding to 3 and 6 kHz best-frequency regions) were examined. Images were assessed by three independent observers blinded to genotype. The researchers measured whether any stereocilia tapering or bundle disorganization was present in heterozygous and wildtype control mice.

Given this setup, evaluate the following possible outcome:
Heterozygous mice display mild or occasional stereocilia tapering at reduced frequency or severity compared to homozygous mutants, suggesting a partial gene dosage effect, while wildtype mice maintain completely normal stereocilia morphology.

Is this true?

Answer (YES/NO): NO